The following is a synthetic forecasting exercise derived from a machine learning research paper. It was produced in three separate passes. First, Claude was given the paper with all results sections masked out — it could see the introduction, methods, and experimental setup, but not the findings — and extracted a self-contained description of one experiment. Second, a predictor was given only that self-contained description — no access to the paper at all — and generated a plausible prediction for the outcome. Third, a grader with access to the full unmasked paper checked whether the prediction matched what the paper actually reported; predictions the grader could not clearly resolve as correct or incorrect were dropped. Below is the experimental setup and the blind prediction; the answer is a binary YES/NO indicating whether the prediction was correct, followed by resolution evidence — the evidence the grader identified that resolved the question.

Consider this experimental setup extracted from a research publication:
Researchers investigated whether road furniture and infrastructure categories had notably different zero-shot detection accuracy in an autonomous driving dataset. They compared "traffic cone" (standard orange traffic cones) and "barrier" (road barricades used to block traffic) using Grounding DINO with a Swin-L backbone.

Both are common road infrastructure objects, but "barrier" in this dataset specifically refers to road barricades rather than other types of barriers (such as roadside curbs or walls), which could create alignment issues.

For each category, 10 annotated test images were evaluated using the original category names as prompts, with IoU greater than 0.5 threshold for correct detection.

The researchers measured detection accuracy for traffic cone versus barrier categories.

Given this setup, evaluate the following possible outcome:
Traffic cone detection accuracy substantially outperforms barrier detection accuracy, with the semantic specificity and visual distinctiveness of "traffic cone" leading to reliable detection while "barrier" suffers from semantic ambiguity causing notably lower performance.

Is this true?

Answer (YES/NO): YES